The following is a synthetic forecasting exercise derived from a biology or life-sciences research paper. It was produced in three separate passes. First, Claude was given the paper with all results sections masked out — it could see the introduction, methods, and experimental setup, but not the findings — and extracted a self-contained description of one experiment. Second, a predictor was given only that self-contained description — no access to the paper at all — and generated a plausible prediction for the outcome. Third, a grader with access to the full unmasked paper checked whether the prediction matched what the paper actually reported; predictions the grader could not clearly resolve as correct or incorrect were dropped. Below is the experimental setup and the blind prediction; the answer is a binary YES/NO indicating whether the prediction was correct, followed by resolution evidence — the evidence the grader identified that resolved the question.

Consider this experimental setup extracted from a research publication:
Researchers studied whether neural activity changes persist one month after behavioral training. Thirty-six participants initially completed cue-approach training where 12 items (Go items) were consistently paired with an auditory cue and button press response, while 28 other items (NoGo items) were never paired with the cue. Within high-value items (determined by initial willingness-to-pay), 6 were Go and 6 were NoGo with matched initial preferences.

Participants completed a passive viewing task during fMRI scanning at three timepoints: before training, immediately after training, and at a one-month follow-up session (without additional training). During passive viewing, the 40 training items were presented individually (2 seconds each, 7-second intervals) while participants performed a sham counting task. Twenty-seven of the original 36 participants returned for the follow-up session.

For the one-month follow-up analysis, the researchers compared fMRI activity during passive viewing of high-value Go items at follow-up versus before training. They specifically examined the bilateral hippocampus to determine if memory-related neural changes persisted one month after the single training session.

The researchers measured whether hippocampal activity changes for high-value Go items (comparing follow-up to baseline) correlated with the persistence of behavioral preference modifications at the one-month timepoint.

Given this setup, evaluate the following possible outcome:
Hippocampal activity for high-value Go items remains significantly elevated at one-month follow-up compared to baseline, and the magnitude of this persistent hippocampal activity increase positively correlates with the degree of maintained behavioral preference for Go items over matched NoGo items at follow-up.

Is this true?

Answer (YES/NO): NO